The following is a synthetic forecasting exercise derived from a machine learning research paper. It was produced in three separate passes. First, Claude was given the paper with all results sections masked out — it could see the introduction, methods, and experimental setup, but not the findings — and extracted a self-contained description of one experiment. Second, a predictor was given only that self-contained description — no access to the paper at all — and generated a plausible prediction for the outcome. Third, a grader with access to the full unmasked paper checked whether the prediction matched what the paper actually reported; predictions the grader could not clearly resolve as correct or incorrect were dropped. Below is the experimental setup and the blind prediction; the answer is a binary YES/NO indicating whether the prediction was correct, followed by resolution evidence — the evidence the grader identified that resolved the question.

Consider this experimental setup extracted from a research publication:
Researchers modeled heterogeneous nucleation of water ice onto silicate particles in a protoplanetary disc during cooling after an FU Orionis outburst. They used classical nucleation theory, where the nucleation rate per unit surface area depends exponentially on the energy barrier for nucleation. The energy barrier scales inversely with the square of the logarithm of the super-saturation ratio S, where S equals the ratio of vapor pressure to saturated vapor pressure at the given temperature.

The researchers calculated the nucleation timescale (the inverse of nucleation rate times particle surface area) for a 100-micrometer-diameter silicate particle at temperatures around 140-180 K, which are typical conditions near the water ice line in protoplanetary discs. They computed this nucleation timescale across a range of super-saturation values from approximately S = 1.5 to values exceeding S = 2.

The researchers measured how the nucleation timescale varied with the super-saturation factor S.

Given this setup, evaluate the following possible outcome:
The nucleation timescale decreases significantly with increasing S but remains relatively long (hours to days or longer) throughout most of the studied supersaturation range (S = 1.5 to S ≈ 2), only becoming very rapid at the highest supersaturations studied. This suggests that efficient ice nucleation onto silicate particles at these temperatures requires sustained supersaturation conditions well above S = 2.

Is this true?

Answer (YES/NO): NO